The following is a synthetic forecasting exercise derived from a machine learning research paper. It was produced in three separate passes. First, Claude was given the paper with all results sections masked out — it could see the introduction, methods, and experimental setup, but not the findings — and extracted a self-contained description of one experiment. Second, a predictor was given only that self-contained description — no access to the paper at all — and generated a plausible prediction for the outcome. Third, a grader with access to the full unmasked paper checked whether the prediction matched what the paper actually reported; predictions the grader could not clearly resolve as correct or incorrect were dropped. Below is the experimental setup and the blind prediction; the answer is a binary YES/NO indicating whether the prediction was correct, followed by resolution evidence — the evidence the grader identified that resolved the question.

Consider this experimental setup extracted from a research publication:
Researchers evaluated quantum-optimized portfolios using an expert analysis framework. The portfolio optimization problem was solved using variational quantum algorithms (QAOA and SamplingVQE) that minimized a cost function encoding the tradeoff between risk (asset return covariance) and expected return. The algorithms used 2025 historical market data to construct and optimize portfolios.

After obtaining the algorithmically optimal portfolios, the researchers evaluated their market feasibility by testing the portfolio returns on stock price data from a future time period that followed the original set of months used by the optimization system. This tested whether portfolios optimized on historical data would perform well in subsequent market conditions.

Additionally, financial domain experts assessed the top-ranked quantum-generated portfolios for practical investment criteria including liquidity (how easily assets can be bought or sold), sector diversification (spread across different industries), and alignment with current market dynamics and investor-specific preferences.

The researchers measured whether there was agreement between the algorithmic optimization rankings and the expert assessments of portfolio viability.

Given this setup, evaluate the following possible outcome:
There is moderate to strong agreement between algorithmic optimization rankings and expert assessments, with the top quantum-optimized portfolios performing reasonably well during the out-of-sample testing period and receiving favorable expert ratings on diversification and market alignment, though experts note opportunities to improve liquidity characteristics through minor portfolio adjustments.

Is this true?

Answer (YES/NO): NO